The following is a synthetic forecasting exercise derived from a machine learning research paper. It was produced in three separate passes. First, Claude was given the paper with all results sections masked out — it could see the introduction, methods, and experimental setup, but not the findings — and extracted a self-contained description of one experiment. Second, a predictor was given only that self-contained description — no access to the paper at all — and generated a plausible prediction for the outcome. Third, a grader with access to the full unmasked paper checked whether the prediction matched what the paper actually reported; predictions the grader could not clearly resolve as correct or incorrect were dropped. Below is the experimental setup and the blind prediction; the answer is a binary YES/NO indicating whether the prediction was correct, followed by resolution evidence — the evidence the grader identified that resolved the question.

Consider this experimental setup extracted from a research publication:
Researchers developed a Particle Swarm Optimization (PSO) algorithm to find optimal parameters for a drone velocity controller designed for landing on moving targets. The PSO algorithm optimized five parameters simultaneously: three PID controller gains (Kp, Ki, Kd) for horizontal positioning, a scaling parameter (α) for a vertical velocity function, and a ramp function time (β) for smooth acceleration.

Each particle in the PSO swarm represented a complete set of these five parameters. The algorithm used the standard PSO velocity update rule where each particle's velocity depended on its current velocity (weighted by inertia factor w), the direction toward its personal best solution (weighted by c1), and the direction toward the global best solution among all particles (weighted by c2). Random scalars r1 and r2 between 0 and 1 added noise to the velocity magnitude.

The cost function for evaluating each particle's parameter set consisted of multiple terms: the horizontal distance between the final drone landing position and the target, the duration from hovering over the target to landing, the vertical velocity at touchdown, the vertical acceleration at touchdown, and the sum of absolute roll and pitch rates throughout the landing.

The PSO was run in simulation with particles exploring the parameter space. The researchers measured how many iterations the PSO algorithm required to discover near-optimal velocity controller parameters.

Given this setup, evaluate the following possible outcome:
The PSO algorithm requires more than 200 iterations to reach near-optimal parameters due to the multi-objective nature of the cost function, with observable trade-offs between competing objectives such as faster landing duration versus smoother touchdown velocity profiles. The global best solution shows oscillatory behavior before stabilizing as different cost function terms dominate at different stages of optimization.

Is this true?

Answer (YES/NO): NO